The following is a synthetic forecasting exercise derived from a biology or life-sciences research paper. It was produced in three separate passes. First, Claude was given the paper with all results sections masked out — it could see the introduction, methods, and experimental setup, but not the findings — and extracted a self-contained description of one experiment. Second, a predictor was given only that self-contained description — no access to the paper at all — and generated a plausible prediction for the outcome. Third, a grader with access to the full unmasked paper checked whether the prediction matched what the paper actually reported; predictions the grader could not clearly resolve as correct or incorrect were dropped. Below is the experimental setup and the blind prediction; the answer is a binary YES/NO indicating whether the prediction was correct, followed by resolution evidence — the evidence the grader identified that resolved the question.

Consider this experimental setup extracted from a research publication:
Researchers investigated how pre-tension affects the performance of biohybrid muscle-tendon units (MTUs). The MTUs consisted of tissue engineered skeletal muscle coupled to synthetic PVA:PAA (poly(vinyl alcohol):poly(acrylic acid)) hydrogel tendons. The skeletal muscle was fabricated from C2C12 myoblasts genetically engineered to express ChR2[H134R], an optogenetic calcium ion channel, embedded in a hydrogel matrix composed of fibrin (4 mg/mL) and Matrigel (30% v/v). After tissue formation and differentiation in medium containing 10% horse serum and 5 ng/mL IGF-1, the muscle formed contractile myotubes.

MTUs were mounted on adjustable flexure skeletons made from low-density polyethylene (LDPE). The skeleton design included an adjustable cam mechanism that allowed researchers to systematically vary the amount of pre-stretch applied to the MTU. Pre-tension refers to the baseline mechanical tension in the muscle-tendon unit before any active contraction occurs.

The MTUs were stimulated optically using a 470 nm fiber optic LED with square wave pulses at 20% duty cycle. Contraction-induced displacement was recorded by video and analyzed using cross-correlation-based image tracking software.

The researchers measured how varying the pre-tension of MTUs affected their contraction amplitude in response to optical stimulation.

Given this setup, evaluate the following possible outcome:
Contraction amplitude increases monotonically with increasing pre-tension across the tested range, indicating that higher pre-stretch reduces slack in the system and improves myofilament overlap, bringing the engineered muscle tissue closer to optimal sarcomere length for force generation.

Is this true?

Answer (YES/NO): NO